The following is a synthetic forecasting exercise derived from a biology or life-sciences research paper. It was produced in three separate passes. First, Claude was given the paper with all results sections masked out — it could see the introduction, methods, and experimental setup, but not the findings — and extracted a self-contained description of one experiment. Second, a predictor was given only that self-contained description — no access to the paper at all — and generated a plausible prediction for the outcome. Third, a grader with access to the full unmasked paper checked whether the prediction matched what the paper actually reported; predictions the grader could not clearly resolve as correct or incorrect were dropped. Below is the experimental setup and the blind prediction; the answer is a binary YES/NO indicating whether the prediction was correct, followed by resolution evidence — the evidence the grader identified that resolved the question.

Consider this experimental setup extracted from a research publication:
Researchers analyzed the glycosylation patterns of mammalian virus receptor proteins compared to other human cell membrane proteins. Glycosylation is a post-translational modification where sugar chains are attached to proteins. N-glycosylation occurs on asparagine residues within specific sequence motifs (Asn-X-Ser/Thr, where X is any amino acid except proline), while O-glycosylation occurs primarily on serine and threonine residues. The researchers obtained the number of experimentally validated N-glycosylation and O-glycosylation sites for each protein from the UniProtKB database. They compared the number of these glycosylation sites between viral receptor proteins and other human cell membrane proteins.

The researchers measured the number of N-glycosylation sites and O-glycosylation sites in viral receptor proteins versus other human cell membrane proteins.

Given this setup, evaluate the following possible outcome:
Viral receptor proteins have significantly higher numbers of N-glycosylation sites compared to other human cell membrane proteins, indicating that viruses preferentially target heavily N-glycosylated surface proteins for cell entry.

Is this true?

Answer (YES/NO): YES